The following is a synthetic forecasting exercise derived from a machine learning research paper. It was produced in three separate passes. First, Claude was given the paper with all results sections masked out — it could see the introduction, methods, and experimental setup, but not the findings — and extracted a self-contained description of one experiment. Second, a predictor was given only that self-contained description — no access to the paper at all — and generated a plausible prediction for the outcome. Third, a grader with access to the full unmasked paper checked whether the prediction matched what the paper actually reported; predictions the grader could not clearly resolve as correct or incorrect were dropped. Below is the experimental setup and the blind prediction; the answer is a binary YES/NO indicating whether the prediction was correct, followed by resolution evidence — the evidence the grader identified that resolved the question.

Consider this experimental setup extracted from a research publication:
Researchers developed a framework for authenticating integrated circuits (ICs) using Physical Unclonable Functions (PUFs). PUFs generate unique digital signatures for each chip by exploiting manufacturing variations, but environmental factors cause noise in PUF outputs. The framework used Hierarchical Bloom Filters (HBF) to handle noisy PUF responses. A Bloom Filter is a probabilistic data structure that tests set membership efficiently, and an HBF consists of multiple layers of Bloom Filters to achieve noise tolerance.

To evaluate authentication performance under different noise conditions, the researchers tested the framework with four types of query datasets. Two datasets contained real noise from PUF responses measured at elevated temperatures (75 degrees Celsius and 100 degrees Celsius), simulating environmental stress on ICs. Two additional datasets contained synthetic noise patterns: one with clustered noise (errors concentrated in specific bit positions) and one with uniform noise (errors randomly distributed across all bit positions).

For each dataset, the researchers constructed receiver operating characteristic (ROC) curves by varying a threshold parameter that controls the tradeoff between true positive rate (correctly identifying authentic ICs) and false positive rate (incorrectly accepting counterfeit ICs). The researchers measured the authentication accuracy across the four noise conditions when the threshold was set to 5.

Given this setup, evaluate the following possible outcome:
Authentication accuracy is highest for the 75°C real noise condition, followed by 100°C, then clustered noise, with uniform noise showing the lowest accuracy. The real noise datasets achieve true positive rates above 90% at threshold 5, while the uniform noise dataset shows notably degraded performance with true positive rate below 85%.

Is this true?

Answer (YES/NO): NO